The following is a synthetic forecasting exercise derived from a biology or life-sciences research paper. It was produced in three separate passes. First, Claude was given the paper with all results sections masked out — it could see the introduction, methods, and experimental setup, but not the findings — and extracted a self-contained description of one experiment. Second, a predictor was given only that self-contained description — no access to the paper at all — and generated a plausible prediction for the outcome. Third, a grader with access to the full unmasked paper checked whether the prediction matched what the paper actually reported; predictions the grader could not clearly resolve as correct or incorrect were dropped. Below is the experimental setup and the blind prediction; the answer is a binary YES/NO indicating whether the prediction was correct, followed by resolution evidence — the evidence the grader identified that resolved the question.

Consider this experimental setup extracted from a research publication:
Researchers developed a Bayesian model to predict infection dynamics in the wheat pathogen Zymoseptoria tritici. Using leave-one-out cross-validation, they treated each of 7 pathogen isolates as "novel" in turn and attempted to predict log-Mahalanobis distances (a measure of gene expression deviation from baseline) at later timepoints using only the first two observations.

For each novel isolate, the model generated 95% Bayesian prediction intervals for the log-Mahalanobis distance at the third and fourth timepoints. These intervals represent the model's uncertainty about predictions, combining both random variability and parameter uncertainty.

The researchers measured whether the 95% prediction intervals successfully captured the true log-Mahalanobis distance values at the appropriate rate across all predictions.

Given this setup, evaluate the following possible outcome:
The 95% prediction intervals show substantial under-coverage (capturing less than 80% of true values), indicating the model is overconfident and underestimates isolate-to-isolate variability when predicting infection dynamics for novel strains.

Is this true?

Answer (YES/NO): NO